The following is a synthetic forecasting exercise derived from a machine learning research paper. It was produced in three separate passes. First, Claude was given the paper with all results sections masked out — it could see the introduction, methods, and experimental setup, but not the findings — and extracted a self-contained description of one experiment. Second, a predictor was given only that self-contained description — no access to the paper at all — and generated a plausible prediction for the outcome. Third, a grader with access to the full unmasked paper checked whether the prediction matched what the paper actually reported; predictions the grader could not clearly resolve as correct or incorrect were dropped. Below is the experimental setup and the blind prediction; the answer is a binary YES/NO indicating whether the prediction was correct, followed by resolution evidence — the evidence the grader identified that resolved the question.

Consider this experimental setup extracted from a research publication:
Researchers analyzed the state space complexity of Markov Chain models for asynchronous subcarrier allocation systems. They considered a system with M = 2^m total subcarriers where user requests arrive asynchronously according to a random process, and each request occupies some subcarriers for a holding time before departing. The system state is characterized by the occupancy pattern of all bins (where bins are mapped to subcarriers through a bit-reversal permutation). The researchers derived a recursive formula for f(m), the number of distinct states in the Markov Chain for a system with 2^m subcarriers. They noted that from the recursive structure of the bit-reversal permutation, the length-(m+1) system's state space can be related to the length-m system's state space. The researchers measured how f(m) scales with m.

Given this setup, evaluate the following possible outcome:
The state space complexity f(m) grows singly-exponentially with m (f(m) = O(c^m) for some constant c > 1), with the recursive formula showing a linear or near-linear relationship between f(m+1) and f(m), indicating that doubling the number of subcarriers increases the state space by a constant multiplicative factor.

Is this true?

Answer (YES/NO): NO